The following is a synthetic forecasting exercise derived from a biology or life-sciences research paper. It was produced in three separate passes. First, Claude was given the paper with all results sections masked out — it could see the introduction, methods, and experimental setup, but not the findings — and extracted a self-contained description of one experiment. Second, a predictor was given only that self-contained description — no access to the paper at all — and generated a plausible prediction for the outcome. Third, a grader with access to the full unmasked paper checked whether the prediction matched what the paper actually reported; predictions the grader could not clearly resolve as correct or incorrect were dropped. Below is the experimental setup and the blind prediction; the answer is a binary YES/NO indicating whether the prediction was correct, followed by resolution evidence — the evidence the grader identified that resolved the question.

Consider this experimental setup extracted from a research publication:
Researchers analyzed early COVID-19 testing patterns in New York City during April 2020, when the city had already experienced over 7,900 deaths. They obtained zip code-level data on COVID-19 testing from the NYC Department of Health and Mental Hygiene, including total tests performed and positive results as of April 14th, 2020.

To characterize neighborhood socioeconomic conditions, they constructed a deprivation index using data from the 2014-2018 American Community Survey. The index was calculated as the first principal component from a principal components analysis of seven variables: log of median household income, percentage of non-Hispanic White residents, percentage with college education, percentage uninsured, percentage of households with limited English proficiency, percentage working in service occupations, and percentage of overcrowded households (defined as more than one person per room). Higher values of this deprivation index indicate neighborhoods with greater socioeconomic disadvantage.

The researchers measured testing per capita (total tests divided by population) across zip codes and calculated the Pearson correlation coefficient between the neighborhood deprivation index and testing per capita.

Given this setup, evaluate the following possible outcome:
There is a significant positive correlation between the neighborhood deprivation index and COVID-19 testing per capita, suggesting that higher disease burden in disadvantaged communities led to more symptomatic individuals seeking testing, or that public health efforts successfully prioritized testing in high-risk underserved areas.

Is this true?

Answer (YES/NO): NO